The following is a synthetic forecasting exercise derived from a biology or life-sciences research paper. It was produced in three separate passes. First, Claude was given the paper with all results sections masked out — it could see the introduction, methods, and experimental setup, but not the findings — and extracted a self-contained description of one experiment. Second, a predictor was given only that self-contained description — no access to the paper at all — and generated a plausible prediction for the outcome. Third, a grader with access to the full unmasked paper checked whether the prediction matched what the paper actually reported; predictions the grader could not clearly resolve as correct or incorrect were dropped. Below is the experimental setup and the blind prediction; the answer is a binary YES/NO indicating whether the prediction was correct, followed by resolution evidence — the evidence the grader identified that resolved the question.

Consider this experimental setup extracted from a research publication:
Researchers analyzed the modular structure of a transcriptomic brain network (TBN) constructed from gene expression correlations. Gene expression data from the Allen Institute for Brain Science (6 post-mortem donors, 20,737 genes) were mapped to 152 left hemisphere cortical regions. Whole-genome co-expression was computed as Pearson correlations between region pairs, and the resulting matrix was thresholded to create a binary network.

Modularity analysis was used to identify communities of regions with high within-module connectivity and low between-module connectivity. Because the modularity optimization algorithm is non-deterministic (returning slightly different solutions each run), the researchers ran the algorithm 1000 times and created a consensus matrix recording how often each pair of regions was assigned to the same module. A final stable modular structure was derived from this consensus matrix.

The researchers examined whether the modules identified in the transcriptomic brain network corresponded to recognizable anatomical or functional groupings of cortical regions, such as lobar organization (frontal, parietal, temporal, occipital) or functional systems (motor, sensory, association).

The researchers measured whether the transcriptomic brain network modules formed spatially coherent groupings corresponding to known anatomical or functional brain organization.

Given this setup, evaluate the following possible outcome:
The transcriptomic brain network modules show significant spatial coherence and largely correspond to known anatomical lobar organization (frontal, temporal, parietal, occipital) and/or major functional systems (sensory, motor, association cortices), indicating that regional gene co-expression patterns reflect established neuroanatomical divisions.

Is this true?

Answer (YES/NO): NO